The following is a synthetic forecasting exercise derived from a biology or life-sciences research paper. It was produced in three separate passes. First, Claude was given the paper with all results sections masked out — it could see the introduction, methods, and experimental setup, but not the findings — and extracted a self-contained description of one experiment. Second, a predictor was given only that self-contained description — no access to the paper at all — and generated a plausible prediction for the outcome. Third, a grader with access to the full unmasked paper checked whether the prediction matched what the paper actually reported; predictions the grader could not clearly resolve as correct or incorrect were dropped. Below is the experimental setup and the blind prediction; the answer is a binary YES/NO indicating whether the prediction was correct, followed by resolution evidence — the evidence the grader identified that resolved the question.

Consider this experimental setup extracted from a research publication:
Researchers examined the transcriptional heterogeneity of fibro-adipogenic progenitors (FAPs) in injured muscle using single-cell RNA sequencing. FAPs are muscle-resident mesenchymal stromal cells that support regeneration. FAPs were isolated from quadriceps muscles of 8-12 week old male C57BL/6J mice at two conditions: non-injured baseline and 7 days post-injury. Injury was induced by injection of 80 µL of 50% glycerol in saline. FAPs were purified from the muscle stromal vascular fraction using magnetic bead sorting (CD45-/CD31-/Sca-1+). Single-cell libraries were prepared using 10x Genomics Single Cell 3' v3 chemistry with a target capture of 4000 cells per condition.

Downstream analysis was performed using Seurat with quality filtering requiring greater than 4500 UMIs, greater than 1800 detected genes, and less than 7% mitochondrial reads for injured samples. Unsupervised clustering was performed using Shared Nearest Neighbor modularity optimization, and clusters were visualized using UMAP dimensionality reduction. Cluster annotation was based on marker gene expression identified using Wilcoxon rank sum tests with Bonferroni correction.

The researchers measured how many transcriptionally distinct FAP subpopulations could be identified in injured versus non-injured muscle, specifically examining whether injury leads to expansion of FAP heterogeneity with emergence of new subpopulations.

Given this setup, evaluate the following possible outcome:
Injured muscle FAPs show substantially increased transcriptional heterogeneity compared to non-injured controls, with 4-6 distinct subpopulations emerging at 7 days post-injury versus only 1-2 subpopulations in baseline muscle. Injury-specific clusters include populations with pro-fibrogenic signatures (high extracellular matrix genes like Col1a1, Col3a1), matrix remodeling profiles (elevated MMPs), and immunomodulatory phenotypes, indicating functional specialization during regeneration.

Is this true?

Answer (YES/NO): NO